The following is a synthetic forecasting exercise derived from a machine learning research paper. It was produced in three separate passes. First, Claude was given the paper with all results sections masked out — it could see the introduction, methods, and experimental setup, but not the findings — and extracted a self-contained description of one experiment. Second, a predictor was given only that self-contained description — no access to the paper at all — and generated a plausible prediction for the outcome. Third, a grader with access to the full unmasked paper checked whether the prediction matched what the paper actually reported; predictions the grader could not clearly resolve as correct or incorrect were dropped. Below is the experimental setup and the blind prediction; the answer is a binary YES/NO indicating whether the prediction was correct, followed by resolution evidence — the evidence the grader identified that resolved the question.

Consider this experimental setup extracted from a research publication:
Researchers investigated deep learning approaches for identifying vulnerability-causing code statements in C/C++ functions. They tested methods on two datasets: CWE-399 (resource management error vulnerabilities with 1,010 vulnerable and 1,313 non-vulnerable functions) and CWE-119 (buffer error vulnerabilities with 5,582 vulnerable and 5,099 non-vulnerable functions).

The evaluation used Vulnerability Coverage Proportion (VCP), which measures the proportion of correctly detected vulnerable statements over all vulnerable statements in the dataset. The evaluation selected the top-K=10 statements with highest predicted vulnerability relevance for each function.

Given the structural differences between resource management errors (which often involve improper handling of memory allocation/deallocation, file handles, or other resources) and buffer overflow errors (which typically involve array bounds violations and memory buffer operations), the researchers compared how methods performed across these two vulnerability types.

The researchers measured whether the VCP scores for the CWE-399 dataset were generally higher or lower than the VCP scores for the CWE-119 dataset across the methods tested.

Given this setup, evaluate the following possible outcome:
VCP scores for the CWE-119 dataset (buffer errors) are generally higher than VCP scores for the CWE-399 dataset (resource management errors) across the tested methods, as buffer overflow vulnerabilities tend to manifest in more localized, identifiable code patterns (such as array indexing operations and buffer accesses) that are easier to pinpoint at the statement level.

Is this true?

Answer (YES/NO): NO